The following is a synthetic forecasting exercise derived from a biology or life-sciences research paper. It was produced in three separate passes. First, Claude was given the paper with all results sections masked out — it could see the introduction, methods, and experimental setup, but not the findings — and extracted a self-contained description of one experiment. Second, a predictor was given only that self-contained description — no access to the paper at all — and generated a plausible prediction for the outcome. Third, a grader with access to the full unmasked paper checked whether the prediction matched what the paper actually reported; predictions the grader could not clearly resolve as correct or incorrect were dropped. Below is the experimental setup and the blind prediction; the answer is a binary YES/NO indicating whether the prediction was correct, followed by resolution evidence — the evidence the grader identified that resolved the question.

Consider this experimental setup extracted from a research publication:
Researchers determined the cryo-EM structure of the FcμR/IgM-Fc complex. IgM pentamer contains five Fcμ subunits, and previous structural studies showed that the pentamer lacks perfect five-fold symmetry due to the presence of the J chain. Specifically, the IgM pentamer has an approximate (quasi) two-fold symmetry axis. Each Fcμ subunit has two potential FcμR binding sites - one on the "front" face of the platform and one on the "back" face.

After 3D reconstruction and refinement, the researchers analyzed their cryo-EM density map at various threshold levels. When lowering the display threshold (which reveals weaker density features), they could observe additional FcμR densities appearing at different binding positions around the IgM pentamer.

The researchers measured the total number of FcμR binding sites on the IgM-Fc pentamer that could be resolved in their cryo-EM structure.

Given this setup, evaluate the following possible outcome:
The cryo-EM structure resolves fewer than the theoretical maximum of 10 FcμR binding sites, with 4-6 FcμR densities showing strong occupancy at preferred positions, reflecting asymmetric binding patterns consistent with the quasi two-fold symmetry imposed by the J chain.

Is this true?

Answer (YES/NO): NO